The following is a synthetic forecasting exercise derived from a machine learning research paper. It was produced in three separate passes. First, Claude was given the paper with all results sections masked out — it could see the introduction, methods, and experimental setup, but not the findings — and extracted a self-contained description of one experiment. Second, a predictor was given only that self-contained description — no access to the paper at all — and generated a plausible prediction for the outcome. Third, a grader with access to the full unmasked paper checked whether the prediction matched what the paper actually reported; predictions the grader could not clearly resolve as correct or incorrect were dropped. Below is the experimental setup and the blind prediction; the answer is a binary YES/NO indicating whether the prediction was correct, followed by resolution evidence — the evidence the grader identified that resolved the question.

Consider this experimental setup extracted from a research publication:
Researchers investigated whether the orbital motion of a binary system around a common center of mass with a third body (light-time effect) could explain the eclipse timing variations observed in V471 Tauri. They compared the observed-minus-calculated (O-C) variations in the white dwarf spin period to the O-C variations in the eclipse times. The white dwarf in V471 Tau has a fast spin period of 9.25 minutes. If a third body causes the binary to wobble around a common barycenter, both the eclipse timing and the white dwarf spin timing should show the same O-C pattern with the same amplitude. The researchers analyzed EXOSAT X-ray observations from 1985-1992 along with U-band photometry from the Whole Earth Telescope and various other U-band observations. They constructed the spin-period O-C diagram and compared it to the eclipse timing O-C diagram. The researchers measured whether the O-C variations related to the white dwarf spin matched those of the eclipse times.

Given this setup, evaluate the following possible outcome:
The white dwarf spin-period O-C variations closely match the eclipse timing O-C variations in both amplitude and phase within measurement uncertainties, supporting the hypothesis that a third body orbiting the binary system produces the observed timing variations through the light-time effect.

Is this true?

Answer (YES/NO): NO